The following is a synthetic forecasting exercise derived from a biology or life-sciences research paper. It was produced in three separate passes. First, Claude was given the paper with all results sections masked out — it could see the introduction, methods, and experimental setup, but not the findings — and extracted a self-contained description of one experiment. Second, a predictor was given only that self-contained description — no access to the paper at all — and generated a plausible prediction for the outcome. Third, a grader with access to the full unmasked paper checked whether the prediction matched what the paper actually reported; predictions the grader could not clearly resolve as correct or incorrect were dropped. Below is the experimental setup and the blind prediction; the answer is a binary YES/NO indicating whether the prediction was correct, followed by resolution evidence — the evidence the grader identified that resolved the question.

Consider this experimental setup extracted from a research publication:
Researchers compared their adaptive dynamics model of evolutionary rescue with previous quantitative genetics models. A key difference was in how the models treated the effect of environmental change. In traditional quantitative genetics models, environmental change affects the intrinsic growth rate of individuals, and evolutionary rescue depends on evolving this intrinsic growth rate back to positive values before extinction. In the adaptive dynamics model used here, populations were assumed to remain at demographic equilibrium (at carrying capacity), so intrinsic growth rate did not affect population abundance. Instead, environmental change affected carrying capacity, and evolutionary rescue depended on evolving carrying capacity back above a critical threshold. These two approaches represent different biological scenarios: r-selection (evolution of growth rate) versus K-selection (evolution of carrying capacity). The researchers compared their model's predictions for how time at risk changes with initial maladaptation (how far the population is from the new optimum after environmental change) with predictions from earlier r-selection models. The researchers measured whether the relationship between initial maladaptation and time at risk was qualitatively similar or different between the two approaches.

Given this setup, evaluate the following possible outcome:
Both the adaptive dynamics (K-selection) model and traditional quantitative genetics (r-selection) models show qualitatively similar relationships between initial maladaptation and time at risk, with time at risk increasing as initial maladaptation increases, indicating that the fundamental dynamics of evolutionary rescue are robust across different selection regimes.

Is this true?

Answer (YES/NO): YES